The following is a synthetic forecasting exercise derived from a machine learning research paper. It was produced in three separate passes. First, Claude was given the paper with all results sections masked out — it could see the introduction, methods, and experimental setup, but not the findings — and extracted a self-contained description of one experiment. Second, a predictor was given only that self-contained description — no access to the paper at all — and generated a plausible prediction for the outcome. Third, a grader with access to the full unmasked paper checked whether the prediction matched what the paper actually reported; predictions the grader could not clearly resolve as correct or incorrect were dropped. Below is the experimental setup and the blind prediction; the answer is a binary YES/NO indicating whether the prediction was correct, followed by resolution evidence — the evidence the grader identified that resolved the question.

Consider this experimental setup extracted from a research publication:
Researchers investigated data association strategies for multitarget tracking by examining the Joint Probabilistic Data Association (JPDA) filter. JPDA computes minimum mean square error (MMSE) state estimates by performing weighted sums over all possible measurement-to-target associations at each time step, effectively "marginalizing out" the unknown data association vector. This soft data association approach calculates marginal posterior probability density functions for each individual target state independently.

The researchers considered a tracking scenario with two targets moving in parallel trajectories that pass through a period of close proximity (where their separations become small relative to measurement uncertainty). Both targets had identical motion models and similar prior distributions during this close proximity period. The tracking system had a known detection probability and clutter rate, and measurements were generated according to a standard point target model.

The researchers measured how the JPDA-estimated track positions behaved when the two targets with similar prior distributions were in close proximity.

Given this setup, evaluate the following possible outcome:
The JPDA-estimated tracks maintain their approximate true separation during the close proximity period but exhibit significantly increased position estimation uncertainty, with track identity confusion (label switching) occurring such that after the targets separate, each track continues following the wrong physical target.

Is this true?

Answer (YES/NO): NO